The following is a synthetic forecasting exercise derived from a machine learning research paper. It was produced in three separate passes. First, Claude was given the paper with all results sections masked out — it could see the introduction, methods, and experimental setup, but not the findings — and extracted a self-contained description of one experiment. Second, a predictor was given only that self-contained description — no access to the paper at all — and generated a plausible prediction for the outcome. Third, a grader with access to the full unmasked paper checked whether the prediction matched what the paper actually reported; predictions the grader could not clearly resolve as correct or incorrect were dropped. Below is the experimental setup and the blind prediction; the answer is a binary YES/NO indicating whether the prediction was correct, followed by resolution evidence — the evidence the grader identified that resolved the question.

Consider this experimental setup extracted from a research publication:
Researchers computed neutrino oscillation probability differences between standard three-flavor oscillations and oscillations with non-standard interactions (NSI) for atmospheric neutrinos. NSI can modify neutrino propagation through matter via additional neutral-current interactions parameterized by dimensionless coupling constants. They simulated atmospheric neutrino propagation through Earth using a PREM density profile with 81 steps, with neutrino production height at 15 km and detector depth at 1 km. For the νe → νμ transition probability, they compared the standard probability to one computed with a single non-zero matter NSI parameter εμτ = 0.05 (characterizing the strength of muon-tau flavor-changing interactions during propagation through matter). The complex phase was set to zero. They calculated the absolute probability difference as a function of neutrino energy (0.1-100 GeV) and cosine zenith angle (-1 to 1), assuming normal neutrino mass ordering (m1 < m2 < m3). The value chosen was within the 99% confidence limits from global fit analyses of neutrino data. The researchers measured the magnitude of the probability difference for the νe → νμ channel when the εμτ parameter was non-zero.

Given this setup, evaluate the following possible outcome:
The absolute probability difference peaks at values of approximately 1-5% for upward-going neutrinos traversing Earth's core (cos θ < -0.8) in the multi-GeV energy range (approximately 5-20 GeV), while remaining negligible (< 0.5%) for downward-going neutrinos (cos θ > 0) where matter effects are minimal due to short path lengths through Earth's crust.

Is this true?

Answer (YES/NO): NO